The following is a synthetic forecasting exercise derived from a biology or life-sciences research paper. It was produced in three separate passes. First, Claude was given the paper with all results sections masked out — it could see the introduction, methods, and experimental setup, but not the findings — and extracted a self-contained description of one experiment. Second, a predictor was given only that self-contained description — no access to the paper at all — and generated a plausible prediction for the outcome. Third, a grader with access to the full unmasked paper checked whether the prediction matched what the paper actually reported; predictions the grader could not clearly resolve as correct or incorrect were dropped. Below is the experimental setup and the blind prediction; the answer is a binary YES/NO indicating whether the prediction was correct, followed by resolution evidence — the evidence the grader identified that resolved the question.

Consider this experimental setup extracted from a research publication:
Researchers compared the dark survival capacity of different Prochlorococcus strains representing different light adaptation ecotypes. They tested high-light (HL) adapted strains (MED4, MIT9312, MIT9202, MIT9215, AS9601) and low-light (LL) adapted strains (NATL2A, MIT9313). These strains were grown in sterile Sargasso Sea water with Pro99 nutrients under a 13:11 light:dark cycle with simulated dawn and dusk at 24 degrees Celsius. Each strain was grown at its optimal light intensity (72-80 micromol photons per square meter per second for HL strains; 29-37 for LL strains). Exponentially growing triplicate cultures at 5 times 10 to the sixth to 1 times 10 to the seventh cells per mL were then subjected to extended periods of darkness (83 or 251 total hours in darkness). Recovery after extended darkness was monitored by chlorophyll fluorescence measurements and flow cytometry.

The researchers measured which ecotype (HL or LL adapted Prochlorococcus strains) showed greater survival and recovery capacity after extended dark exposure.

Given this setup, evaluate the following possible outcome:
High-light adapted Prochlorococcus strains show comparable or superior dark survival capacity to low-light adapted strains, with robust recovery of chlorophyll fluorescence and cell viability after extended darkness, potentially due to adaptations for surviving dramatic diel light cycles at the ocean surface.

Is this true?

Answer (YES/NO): NO